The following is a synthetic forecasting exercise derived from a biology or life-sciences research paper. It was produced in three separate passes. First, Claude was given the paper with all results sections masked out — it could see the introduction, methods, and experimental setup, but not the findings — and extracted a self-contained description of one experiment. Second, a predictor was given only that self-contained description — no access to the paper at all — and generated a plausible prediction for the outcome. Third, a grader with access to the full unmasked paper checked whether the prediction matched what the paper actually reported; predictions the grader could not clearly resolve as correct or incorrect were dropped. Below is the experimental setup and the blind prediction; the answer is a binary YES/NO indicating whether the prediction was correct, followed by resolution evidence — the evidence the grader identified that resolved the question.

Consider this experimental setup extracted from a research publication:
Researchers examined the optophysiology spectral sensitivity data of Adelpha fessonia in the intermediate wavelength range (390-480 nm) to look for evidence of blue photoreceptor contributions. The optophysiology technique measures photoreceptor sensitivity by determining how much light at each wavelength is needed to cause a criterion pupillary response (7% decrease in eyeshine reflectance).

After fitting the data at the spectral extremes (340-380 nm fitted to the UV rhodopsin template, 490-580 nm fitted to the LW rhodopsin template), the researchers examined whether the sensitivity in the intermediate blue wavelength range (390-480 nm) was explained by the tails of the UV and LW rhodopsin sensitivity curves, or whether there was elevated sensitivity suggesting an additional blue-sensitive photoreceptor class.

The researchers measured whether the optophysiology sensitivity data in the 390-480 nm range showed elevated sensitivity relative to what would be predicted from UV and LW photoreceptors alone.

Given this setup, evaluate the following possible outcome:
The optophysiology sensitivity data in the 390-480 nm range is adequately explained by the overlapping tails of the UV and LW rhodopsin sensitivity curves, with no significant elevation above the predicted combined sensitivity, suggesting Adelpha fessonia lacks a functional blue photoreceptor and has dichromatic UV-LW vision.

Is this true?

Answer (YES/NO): NO